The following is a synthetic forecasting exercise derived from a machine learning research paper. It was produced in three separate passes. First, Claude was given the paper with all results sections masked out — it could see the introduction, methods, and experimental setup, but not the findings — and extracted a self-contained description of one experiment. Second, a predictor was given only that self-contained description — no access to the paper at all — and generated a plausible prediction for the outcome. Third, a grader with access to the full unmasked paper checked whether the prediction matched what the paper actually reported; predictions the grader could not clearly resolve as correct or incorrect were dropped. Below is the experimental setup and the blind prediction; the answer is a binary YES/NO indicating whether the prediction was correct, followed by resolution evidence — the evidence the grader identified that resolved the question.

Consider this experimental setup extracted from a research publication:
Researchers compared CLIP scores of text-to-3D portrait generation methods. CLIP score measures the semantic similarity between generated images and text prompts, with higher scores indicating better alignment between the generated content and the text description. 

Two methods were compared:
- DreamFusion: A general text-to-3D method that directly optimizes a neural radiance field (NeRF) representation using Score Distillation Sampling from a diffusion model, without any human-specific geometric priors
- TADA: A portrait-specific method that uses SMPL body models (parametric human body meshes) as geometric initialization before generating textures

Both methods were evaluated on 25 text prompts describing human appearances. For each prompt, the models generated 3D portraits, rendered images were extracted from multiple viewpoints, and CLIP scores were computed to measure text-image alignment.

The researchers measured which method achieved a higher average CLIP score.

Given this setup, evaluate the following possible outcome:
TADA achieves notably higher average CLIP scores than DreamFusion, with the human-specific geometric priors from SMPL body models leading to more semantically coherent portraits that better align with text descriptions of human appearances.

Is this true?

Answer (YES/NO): YES